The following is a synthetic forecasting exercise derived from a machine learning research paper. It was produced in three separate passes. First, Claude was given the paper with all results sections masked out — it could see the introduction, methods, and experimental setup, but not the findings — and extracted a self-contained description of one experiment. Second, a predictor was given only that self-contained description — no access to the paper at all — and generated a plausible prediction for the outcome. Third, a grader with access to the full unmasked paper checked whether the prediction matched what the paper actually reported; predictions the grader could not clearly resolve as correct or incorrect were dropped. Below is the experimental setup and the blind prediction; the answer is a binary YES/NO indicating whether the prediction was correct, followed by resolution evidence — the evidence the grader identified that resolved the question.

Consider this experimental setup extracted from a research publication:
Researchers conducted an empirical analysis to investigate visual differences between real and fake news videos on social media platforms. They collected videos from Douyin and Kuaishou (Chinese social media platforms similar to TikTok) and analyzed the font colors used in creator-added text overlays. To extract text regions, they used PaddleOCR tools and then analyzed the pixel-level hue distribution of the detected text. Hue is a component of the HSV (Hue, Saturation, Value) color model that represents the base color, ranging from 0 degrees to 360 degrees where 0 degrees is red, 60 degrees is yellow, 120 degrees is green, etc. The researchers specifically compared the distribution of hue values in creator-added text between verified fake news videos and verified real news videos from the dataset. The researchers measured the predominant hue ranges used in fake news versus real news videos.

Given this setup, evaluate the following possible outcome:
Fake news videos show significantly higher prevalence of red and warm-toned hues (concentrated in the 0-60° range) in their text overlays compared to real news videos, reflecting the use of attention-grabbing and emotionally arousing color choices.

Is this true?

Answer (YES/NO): NO